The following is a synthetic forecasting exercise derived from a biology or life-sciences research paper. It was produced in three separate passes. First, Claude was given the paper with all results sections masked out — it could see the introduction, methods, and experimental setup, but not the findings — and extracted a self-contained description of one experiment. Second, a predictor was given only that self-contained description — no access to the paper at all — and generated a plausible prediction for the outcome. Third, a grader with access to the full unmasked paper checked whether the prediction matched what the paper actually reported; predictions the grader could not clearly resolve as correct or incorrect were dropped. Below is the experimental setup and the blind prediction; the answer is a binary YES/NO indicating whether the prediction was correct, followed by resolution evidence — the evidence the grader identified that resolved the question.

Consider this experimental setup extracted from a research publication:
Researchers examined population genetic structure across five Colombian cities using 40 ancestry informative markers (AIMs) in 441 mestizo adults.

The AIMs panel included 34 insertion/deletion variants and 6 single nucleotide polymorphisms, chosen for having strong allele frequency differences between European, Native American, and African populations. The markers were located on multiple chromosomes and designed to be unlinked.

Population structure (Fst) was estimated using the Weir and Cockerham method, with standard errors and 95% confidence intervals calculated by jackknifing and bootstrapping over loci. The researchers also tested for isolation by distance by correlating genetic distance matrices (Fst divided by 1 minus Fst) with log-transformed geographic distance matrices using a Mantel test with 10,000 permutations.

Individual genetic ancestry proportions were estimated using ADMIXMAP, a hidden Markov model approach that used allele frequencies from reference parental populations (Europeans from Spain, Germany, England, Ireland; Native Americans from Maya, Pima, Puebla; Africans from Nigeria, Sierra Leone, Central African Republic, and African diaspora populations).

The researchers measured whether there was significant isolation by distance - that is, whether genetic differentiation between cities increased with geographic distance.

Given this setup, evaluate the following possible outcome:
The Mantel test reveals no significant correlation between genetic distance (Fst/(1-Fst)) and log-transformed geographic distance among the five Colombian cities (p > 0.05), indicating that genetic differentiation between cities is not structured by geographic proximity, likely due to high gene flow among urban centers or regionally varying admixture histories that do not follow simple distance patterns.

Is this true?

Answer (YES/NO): YES